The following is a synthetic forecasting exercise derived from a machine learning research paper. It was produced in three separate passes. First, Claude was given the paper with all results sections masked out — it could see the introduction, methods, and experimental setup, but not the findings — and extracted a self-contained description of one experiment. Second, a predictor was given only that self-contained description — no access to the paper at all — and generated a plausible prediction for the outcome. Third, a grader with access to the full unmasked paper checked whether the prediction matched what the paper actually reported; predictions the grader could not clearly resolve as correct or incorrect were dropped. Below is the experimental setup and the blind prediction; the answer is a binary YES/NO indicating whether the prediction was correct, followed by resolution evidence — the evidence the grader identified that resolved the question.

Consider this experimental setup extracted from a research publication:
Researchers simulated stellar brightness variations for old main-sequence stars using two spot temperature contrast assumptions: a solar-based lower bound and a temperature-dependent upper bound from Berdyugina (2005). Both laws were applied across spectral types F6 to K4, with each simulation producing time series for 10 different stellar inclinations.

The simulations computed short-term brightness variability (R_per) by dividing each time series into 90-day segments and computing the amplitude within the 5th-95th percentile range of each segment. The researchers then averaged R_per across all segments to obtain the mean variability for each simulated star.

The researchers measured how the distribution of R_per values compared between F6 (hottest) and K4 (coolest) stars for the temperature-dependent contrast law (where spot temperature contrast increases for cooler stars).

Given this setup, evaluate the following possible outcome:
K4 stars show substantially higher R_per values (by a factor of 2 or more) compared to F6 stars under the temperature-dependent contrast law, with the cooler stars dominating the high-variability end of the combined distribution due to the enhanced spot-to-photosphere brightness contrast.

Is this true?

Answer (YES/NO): NO